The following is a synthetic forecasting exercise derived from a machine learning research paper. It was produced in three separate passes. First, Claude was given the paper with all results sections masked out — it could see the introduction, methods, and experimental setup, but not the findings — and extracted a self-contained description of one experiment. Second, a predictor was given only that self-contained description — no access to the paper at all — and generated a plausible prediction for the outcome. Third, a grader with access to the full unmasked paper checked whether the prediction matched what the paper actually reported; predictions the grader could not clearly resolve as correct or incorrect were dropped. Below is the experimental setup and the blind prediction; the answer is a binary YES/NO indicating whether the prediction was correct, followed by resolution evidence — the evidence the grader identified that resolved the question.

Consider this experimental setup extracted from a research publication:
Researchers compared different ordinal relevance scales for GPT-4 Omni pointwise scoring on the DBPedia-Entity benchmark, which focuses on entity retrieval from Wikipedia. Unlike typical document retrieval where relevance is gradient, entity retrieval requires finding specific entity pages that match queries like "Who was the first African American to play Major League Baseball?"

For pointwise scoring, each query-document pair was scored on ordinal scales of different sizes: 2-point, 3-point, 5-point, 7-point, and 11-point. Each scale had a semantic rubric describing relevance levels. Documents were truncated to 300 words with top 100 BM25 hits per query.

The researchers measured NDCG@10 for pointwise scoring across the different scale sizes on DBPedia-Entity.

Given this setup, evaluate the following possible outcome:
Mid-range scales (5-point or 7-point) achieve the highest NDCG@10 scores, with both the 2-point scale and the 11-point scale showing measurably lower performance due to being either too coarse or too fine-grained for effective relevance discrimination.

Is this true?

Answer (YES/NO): NO